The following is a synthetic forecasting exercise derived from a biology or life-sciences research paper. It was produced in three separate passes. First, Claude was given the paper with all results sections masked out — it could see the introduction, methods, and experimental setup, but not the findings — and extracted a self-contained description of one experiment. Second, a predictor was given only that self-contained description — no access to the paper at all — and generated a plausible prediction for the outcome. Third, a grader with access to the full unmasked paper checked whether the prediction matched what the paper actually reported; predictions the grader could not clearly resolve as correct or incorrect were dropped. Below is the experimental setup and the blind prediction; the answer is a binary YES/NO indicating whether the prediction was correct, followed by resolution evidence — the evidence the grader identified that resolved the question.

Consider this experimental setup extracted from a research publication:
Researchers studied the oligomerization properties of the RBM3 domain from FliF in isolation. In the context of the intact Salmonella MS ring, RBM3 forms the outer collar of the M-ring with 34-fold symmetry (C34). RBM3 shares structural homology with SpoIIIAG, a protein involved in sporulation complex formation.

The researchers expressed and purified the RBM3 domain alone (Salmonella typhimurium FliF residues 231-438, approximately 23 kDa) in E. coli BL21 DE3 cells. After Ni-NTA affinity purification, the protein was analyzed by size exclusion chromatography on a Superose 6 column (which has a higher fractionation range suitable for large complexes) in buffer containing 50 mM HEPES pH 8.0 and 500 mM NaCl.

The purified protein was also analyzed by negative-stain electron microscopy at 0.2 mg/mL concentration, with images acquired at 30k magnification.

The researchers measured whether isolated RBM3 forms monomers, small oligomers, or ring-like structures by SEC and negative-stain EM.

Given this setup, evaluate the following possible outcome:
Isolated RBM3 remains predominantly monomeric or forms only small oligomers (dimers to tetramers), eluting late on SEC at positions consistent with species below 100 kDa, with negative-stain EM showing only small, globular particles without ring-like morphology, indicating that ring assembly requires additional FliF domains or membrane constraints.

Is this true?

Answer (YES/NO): NO